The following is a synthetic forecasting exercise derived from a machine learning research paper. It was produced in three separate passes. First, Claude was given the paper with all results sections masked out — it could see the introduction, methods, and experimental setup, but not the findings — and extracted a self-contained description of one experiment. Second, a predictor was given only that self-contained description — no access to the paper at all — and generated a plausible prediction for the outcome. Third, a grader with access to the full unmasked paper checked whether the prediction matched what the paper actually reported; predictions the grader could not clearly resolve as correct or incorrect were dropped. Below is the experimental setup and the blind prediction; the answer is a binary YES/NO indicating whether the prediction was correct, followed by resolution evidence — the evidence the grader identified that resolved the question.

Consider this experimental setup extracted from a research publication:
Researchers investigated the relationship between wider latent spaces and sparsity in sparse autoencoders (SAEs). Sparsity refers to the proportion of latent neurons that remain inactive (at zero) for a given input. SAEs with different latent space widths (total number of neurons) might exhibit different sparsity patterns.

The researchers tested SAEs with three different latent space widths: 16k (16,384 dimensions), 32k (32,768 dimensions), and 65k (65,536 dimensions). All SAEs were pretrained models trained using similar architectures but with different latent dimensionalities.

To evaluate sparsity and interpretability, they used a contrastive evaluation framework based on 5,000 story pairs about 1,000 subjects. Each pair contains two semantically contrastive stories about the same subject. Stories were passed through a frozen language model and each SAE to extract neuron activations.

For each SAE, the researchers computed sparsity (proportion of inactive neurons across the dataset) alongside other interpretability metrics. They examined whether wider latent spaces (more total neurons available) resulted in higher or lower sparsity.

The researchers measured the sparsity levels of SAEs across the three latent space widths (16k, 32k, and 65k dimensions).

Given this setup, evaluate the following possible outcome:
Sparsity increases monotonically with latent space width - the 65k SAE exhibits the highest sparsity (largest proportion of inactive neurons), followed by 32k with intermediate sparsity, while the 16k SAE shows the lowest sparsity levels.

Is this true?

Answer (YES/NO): NO